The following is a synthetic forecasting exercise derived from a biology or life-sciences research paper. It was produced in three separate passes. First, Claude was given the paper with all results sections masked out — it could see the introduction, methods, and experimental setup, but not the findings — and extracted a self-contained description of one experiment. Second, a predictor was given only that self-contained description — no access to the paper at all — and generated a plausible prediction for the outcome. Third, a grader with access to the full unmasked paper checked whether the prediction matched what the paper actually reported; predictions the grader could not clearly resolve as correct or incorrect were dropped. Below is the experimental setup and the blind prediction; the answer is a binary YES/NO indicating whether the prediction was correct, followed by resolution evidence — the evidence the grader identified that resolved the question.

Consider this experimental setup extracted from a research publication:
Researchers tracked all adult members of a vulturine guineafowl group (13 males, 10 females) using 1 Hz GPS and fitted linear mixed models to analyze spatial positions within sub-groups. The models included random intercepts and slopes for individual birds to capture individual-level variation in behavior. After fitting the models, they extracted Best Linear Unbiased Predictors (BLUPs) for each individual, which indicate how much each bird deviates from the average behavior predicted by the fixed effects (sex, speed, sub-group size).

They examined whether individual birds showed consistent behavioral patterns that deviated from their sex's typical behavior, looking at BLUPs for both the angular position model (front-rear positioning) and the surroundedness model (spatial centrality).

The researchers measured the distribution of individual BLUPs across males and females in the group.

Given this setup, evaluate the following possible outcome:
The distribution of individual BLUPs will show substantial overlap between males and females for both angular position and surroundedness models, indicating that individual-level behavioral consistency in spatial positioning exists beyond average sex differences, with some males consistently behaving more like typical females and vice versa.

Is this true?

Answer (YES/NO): NO